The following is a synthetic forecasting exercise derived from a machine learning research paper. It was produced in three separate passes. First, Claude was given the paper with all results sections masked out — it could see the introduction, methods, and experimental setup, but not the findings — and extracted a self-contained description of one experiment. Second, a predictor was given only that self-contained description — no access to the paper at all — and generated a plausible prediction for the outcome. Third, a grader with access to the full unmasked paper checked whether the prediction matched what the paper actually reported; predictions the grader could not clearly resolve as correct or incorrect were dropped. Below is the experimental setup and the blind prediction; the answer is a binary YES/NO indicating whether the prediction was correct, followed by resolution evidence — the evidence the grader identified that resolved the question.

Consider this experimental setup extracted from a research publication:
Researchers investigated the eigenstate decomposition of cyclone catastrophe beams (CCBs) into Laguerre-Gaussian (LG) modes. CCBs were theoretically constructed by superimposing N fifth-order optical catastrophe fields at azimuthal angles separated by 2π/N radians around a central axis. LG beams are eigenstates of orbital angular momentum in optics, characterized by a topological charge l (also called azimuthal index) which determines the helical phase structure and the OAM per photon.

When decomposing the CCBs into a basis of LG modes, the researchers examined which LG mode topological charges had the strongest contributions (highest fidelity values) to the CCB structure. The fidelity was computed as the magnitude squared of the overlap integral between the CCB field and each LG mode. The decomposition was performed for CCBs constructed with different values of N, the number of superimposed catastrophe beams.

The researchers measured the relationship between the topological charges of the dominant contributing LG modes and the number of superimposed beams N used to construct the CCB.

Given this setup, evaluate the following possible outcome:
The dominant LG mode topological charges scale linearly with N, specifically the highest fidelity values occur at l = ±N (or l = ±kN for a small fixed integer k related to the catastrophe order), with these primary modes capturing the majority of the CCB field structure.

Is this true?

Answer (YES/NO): NO